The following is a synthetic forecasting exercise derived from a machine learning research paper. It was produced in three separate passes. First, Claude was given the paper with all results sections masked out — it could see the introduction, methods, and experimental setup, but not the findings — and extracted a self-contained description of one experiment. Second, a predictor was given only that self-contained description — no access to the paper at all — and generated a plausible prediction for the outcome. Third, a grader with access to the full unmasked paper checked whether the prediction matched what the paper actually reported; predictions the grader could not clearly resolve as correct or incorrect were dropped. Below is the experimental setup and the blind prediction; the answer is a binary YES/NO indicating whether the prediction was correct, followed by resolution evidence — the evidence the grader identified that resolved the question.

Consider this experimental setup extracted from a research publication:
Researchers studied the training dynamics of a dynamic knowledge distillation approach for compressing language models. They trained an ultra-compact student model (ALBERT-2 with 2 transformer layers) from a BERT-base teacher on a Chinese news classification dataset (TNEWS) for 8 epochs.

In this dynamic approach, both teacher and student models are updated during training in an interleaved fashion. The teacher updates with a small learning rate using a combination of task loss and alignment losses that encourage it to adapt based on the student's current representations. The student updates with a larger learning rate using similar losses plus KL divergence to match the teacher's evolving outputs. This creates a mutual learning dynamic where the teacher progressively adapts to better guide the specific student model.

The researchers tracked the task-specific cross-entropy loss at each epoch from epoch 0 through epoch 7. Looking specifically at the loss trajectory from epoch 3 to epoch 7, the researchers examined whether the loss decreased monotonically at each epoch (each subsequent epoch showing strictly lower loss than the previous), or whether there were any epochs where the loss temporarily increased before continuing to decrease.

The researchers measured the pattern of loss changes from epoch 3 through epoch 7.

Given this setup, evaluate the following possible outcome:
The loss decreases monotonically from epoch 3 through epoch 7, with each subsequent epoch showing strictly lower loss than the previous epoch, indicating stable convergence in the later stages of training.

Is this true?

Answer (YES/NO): NO